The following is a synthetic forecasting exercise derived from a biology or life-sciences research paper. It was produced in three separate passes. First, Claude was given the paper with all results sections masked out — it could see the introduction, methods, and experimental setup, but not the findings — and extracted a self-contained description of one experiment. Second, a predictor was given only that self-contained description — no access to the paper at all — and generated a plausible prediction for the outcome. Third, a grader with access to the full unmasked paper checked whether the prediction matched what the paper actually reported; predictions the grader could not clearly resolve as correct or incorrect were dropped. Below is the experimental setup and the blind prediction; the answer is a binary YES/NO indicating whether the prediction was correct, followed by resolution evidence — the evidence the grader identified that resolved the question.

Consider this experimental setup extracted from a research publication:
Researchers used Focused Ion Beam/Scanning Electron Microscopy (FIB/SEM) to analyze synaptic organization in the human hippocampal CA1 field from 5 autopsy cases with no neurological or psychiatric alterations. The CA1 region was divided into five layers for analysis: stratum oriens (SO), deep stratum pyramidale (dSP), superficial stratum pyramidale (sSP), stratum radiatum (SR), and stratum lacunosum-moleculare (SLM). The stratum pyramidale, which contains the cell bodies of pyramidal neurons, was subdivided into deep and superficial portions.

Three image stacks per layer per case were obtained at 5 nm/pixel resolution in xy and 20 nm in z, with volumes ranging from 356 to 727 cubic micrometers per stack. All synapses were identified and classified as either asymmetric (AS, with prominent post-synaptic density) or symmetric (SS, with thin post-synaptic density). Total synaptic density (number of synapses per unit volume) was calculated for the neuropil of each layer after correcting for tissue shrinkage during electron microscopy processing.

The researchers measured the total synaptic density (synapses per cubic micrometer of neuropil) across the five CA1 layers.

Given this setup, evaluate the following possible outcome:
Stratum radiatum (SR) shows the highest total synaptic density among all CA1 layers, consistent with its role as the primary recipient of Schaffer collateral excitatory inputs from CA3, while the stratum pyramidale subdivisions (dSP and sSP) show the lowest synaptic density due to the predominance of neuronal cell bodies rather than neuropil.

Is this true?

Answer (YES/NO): NO